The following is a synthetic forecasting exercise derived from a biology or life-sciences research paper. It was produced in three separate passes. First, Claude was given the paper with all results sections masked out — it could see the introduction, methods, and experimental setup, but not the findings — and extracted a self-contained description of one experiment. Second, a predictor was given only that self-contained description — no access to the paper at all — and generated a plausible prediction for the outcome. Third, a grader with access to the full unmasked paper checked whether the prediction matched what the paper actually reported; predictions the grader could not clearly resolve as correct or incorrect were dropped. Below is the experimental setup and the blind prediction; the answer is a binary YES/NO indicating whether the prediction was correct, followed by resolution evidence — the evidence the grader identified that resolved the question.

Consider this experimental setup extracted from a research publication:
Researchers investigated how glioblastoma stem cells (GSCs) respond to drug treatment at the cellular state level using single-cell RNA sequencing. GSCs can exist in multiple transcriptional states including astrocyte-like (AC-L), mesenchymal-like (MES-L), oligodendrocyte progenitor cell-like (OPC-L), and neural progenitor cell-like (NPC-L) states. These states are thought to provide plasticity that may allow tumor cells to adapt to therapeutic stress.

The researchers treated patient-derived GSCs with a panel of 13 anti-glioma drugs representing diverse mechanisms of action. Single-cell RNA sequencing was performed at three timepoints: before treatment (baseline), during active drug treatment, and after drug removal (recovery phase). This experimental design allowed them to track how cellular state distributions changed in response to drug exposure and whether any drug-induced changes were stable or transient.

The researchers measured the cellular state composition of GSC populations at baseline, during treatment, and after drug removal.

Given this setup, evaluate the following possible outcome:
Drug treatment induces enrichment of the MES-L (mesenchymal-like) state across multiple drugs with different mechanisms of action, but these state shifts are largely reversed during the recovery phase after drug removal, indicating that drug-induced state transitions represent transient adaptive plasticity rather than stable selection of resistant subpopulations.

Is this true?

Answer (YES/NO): NO